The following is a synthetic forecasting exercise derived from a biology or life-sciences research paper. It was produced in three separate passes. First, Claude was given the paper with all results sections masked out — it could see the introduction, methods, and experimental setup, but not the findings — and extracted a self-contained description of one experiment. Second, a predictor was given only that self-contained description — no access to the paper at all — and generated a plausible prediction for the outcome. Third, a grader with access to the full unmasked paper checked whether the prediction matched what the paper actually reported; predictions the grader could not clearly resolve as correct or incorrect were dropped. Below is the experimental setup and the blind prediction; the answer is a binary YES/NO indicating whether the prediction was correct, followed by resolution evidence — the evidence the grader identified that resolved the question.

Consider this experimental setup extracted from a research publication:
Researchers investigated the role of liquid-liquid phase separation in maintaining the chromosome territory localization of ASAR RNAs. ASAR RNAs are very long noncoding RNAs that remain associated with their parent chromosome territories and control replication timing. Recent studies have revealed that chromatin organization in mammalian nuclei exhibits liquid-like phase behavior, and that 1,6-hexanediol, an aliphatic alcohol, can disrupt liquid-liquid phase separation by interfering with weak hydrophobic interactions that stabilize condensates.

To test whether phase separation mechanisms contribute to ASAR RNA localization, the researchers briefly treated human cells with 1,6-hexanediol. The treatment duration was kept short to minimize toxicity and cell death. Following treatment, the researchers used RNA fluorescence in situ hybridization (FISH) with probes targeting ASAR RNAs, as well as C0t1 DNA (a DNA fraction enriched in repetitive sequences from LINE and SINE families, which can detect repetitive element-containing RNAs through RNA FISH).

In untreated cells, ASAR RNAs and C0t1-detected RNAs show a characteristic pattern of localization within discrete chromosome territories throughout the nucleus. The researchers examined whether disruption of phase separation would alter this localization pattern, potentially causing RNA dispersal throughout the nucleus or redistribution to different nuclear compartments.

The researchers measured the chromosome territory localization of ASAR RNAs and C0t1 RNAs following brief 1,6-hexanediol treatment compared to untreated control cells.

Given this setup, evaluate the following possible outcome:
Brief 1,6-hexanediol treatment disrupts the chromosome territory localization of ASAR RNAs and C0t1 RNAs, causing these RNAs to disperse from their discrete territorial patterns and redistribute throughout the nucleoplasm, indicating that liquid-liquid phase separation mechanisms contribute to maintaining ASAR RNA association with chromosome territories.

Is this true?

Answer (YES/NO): YES